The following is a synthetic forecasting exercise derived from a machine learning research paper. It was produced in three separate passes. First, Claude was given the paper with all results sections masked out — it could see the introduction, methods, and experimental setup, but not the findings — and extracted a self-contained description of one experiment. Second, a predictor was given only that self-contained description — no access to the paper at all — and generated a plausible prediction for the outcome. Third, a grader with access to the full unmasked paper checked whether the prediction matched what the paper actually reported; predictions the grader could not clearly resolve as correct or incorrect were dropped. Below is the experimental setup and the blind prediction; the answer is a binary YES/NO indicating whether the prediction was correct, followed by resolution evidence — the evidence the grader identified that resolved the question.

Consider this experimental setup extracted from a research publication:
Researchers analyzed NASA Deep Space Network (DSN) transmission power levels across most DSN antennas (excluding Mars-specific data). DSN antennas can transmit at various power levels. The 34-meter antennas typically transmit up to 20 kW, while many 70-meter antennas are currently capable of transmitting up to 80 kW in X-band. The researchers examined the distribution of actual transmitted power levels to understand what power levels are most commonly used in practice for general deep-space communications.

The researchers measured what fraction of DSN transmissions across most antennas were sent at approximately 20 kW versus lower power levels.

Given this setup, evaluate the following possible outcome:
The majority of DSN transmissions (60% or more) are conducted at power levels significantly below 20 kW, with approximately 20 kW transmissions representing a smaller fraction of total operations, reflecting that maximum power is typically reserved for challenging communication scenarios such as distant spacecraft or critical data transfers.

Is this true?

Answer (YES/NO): NO